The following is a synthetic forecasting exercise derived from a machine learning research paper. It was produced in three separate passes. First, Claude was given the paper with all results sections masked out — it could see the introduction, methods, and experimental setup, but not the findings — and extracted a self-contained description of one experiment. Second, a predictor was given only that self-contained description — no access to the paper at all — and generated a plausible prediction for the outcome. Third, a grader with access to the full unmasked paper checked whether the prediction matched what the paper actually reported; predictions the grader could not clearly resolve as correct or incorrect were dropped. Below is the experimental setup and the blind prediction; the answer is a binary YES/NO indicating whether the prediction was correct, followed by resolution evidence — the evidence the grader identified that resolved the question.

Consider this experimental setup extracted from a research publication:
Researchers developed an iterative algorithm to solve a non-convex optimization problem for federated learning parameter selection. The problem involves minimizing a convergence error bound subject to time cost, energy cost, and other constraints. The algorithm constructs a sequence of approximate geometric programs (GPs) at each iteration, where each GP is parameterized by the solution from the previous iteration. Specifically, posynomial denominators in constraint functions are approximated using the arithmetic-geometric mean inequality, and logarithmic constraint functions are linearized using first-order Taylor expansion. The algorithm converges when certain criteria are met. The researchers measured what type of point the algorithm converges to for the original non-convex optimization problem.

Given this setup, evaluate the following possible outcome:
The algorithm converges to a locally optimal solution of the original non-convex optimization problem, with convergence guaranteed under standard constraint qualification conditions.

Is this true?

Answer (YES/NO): NO